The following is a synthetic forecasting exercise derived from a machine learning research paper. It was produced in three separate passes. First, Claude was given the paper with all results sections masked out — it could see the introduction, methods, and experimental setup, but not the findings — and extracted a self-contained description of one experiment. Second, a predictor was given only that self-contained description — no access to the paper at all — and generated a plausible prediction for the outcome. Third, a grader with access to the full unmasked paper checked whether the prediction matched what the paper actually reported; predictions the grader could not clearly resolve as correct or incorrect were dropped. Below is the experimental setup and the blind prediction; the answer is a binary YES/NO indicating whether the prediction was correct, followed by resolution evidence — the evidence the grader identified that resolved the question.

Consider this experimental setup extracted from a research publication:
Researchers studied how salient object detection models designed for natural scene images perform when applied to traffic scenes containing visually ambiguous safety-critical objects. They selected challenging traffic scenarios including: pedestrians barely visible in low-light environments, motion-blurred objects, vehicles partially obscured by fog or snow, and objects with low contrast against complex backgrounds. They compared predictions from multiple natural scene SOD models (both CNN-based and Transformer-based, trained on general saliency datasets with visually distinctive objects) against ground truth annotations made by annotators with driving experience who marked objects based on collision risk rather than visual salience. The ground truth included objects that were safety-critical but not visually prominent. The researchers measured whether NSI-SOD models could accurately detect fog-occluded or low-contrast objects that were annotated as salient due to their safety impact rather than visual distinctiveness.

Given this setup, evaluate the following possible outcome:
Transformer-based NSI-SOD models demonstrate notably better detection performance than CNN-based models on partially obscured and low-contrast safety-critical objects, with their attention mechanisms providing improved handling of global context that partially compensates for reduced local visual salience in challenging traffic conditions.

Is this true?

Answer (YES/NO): NO